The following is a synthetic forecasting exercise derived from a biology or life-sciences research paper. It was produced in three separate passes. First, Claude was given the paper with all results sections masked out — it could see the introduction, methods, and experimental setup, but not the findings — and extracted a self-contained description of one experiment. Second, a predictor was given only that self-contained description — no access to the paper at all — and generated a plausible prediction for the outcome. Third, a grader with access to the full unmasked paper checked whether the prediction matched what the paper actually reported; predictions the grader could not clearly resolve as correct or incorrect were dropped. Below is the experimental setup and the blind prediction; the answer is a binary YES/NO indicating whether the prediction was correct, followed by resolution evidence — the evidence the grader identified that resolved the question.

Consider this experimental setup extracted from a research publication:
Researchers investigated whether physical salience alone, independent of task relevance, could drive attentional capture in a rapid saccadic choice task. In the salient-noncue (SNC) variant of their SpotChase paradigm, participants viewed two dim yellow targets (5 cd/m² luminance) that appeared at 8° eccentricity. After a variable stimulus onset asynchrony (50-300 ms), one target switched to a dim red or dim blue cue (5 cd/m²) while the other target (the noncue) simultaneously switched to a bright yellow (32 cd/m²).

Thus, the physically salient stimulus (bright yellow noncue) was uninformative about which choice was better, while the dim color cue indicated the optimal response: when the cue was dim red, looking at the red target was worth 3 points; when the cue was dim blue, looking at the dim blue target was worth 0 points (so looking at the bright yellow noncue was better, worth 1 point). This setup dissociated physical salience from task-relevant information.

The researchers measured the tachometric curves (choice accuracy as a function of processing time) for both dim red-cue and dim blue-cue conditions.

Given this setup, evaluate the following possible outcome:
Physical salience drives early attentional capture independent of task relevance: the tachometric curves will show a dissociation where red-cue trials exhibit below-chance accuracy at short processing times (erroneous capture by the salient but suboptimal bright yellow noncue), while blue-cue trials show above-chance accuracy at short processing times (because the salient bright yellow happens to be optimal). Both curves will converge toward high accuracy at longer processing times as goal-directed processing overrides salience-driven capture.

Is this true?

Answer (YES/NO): YES